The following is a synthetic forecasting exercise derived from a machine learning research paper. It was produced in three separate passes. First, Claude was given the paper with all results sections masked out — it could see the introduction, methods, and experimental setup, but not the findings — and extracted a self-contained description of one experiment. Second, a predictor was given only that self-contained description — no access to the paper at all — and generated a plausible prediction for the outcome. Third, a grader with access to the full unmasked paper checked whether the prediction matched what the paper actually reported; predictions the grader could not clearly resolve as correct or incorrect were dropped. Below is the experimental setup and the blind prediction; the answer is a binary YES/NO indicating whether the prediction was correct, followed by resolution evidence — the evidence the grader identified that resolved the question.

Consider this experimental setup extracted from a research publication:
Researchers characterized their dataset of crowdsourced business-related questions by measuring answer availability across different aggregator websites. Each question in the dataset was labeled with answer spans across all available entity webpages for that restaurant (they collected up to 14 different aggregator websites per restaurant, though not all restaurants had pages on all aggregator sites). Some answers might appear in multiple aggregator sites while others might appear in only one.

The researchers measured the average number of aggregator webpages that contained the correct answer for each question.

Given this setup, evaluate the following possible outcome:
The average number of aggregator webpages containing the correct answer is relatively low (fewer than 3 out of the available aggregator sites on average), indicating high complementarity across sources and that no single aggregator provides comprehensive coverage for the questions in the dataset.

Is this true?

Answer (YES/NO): NO